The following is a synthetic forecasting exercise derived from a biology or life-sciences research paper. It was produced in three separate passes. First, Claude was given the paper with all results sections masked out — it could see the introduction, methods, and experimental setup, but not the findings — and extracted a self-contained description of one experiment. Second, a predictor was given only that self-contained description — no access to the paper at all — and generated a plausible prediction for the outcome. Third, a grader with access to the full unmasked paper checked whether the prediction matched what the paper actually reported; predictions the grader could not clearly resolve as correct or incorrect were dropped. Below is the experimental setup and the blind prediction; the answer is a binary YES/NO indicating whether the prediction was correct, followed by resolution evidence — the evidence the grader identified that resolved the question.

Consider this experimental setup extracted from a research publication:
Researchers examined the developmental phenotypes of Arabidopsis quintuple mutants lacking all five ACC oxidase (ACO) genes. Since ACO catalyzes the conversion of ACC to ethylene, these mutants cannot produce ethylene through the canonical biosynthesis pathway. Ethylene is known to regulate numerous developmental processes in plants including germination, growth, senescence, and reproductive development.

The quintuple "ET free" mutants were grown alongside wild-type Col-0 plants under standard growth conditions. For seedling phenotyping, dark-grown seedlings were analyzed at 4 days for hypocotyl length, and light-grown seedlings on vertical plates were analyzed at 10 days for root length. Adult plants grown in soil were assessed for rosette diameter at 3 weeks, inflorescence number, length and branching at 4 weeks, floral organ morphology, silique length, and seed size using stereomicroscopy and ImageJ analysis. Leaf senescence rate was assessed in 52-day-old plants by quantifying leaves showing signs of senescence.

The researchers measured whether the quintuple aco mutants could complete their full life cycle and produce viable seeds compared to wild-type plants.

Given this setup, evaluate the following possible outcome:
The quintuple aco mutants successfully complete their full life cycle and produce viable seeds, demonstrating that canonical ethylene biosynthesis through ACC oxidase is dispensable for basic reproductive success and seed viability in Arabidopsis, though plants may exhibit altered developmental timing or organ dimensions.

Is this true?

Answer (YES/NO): YES